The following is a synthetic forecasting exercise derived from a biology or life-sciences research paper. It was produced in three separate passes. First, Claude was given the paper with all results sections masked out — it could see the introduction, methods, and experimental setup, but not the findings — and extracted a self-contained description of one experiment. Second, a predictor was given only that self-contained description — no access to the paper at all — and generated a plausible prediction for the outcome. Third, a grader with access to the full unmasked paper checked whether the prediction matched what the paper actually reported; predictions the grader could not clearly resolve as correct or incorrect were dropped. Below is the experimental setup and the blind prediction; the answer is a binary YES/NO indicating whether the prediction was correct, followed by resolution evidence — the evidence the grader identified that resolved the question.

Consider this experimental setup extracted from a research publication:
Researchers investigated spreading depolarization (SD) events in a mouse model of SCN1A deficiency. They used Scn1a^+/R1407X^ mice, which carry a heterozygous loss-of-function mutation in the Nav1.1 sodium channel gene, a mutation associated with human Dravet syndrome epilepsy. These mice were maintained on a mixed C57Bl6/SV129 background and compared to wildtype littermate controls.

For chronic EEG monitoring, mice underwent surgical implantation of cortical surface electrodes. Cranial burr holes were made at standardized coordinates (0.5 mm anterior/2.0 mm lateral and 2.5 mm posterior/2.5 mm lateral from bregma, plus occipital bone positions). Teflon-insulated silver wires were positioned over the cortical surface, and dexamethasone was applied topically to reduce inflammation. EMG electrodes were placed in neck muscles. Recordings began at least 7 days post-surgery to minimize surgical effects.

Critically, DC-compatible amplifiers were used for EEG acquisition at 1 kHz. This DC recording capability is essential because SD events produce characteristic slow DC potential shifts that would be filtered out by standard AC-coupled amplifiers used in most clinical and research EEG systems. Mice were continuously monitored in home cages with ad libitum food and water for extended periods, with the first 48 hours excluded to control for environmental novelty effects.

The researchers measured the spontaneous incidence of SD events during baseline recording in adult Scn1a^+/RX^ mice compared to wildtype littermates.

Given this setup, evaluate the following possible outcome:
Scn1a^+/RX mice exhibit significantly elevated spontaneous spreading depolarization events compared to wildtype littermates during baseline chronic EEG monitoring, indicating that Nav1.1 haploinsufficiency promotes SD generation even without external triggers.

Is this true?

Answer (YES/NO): YES